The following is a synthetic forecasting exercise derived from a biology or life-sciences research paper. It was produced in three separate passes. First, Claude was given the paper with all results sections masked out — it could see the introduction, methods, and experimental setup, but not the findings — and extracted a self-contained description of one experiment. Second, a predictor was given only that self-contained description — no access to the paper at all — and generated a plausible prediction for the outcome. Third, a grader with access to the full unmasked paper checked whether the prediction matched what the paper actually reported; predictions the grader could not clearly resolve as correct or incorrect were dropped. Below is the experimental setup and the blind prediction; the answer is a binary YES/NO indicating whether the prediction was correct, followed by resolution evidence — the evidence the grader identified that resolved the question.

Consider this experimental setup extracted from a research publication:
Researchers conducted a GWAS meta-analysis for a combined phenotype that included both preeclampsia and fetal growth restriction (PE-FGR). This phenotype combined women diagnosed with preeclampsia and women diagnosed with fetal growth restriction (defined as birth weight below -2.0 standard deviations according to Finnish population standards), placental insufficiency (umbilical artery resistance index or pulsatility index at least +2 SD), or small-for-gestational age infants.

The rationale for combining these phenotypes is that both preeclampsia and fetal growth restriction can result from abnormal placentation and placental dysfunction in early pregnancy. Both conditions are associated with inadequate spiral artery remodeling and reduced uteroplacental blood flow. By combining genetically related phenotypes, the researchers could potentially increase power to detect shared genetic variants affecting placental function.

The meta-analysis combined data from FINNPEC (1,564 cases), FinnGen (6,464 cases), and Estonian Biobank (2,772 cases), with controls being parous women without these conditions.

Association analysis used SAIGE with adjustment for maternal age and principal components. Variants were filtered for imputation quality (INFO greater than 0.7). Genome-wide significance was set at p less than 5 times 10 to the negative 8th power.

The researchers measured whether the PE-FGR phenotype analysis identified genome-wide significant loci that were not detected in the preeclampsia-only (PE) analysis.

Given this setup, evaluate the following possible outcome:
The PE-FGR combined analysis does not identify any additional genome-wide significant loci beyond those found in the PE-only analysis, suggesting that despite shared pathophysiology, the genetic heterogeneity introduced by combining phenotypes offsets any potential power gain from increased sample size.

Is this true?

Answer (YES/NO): YES